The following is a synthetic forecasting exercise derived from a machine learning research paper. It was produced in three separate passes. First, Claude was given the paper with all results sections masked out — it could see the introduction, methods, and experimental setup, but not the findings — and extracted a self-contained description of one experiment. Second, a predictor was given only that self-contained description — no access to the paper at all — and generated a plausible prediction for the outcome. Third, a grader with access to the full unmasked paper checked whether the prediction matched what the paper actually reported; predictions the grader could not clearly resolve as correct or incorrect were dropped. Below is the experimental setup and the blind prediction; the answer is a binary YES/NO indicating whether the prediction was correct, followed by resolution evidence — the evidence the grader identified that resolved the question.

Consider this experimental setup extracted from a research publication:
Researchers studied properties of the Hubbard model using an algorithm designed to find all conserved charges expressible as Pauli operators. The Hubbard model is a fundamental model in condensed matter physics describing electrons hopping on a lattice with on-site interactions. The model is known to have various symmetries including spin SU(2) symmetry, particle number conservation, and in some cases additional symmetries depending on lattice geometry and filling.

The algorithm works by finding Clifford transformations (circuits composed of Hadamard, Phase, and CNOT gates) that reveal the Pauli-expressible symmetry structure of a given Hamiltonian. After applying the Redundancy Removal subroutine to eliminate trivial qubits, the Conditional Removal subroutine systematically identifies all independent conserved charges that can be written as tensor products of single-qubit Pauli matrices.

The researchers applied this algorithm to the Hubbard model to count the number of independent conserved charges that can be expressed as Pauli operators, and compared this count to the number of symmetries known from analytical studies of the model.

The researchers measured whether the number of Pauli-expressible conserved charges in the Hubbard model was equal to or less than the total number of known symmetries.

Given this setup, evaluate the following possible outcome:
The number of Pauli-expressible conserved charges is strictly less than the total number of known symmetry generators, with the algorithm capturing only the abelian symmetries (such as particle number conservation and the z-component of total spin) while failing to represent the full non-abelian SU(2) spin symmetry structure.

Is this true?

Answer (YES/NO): YES